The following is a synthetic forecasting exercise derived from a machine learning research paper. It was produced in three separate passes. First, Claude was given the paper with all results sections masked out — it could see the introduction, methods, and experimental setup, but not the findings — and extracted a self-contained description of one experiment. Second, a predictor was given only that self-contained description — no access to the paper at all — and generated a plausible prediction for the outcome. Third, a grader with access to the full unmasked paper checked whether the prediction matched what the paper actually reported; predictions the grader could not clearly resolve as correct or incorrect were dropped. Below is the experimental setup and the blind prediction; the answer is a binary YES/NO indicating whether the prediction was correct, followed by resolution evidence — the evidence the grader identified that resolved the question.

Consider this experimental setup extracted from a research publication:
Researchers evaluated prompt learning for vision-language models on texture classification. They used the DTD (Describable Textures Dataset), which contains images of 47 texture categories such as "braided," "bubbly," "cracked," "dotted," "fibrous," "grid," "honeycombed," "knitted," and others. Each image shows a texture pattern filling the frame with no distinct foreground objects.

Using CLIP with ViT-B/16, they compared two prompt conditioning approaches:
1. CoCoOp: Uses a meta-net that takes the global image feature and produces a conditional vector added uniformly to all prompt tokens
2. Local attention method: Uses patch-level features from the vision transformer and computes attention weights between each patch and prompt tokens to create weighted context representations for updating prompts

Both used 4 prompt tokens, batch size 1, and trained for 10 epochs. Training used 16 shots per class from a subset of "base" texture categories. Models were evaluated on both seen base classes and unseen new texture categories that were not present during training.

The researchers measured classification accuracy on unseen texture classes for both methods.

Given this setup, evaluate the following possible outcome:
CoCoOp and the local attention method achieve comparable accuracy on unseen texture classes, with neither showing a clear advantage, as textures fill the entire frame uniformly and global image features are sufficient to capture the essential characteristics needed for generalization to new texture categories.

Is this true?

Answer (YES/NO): NO